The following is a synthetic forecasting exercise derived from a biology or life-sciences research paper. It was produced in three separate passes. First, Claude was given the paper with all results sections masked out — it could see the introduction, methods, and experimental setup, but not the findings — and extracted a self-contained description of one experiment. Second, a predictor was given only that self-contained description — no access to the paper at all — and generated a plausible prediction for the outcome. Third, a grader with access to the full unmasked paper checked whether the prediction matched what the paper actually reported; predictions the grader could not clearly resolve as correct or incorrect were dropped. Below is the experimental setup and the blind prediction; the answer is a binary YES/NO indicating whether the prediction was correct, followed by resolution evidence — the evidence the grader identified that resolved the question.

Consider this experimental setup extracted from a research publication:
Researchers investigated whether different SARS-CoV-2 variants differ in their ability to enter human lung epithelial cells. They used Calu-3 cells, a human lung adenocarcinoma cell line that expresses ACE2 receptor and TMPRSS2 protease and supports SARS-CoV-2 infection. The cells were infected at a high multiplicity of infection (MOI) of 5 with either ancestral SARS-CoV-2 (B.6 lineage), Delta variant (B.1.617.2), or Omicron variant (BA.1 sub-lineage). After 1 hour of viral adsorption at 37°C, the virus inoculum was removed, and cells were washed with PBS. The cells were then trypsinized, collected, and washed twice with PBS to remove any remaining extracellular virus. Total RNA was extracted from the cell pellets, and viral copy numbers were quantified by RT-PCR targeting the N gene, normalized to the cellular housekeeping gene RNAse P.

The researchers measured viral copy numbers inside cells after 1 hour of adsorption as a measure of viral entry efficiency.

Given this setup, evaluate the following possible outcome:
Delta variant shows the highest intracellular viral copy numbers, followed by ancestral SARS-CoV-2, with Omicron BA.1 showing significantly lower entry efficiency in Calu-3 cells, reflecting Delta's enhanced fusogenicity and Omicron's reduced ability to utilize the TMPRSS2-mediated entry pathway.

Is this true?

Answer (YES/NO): NO